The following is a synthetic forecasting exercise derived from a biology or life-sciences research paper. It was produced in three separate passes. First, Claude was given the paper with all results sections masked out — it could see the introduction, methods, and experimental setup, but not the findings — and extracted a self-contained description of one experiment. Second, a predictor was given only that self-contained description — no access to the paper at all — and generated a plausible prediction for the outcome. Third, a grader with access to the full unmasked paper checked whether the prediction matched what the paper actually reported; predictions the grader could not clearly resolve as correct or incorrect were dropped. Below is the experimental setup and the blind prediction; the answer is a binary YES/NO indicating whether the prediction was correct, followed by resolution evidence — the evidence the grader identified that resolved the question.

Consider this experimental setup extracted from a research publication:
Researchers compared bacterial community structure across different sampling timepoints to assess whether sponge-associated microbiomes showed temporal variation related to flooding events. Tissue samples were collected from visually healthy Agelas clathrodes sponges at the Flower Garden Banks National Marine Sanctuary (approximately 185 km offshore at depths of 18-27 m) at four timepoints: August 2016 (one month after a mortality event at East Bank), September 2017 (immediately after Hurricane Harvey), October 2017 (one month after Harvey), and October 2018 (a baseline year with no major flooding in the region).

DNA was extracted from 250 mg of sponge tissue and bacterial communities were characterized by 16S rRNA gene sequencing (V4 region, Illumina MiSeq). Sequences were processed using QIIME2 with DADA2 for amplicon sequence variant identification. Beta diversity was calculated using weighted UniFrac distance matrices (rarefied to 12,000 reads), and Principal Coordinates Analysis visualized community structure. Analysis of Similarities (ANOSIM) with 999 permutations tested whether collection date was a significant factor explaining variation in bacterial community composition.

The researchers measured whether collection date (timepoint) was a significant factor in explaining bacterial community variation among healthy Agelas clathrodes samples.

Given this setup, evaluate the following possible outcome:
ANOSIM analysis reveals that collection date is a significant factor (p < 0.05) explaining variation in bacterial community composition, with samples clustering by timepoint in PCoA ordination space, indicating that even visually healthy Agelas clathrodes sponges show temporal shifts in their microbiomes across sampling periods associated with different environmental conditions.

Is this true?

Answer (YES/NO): YES